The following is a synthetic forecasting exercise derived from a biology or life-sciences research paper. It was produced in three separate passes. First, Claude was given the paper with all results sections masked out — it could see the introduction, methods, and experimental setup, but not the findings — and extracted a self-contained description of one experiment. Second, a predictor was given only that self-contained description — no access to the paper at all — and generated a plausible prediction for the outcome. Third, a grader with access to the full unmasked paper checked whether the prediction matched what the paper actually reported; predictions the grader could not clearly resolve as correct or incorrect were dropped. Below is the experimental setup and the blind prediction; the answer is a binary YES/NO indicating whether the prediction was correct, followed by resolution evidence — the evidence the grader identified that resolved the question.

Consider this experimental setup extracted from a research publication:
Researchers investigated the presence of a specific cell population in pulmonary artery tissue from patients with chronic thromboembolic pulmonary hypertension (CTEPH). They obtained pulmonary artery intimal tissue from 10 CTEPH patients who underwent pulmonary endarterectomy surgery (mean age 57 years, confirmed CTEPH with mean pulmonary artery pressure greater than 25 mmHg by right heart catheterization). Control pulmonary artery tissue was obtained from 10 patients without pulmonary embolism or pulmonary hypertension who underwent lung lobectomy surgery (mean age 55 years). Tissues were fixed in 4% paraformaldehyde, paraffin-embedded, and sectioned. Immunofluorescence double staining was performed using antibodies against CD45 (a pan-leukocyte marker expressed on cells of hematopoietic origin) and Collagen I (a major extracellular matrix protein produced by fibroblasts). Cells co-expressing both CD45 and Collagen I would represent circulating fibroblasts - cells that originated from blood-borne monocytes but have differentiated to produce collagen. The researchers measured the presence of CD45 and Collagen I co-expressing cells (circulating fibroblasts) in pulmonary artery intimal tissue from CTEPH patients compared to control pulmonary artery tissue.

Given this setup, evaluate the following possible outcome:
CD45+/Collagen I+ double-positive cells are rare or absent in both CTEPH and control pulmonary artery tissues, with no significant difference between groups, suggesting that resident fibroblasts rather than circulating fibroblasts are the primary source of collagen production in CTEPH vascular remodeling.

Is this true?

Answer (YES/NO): NO